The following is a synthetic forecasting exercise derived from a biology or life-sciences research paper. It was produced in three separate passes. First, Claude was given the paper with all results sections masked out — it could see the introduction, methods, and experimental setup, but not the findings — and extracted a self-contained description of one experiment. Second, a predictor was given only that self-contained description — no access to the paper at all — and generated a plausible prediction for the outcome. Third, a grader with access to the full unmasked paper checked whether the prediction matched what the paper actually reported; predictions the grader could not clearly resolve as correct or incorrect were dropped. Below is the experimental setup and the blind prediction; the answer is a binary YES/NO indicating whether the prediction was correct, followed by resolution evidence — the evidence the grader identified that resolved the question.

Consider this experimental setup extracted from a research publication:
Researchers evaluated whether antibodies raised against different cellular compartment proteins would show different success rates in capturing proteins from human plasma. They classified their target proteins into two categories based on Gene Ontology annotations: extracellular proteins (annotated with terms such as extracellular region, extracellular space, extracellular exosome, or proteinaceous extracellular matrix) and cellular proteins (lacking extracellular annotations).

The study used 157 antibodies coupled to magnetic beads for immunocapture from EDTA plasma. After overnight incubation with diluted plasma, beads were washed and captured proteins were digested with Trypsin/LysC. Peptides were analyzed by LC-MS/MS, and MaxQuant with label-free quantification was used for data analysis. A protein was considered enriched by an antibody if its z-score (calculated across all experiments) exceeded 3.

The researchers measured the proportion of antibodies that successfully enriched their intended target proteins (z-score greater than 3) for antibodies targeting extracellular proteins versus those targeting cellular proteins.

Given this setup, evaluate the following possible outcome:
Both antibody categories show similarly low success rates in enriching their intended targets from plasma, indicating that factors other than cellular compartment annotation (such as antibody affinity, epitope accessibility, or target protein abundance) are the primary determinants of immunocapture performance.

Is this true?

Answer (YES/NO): NO